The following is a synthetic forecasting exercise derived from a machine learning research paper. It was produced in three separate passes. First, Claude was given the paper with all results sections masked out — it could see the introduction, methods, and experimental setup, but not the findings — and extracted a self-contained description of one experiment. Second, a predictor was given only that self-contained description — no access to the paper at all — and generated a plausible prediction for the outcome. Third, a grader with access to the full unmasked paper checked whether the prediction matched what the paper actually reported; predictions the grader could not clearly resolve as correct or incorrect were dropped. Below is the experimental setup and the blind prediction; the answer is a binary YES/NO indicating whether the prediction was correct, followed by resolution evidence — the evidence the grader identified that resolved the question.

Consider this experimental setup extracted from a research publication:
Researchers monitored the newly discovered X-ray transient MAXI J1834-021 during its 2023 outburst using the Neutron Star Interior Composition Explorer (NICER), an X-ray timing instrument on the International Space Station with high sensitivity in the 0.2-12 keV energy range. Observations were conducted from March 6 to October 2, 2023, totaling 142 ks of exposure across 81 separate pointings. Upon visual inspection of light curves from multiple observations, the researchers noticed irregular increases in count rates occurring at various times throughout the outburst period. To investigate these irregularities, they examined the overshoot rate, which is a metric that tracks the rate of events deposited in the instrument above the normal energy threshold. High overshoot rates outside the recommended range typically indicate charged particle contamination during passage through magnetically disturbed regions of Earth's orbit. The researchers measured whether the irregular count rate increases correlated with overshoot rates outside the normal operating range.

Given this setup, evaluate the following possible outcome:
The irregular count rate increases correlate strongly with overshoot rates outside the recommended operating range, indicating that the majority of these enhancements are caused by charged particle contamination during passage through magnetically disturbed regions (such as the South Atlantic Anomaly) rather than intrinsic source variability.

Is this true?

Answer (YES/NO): YES